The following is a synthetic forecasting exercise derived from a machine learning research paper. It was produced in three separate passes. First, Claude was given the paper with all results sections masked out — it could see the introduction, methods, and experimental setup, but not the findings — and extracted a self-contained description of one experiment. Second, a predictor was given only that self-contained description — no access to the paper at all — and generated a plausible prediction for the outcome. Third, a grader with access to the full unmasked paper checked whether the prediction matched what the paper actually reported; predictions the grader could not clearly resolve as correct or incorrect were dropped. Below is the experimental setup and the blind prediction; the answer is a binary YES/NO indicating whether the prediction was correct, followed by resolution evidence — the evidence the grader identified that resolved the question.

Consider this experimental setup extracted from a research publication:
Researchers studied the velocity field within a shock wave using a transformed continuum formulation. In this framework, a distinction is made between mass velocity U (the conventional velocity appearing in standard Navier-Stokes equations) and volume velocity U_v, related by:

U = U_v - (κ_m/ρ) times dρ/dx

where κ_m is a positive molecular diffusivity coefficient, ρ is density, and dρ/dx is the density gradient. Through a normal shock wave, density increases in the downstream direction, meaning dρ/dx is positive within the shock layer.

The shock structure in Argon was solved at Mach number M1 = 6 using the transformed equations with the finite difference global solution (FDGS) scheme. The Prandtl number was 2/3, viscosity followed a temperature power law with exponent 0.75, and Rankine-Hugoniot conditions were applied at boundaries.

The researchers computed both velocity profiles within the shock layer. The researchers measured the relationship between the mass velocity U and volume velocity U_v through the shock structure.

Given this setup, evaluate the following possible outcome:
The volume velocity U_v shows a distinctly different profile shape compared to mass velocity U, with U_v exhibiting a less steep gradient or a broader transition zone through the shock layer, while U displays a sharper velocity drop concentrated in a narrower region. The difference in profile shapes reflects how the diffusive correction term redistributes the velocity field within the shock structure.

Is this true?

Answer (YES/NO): NO